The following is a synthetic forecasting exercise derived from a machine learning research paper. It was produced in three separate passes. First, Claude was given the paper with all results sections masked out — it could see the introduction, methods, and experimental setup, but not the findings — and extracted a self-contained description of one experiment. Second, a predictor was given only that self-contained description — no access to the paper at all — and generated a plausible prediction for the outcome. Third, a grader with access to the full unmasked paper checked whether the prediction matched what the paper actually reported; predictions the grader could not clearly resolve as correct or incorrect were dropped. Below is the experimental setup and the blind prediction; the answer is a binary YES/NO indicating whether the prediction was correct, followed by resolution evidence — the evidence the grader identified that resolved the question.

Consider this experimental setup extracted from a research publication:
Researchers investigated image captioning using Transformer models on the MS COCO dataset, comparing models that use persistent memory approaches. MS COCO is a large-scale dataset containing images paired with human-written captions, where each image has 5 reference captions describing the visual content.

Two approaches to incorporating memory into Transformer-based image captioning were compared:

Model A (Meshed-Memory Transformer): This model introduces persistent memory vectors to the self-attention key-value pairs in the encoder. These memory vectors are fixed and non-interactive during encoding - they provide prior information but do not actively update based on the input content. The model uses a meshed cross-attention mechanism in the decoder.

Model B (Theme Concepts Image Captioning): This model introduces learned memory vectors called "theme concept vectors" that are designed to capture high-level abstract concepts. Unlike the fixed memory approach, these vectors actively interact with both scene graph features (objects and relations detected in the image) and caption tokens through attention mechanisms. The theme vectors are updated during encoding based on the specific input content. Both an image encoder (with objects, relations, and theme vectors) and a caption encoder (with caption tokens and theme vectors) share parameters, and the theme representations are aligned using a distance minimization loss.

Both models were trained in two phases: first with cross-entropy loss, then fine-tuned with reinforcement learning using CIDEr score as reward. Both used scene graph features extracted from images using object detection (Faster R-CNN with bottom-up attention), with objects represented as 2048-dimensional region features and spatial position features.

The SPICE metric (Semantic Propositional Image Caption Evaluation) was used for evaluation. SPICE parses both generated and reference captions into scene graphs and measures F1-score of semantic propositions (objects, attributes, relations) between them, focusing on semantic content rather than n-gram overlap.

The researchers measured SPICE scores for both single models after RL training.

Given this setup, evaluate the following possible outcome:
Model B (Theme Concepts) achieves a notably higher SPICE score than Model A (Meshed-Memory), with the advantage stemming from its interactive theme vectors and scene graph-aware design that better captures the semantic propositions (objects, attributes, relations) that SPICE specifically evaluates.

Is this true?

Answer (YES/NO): NO